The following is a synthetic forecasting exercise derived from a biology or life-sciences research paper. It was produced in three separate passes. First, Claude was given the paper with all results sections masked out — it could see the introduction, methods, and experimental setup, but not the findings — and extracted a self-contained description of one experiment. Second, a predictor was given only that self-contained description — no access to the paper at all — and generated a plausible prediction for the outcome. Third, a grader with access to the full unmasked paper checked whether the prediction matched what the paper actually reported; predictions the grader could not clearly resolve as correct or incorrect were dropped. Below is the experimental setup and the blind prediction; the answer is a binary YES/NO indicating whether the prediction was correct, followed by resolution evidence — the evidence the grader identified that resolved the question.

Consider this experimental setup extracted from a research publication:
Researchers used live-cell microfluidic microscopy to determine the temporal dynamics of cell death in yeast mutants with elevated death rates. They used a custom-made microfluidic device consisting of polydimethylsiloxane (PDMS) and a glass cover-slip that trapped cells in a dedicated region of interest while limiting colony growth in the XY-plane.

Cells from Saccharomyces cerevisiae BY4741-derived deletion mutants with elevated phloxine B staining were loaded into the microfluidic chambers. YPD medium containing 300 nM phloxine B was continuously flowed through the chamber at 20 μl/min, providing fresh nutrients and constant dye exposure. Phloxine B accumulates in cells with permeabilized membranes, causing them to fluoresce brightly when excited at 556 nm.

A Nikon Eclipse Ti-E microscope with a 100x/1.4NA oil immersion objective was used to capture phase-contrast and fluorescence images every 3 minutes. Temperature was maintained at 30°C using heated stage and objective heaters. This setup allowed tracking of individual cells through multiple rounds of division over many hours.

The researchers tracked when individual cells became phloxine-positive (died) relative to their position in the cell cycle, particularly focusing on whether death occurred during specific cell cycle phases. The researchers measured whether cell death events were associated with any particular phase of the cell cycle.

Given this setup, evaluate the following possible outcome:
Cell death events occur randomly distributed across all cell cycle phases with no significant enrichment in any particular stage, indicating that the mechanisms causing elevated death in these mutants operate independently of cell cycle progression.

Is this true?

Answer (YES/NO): NO